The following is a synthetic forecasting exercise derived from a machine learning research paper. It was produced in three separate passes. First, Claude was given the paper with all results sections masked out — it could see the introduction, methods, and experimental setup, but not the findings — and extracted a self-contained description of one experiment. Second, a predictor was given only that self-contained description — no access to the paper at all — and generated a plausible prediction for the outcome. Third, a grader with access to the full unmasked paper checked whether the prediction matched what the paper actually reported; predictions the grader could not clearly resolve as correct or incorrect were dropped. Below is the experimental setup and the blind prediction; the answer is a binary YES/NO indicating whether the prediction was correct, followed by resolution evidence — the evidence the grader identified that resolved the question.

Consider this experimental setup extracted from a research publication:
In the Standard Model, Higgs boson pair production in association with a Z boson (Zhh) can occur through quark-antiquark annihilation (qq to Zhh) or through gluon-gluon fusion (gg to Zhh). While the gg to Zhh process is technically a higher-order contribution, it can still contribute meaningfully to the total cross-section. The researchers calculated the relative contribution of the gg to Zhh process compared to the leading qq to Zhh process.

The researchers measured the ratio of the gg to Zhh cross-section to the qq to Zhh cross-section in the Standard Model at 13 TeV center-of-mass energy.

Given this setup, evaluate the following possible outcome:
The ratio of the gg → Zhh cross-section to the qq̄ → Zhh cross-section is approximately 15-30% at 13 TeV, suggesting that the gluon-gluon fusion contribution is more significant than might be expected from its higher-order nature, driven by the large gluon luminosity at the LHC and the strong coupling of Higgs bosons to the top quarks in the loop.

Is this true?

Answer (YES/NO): YES